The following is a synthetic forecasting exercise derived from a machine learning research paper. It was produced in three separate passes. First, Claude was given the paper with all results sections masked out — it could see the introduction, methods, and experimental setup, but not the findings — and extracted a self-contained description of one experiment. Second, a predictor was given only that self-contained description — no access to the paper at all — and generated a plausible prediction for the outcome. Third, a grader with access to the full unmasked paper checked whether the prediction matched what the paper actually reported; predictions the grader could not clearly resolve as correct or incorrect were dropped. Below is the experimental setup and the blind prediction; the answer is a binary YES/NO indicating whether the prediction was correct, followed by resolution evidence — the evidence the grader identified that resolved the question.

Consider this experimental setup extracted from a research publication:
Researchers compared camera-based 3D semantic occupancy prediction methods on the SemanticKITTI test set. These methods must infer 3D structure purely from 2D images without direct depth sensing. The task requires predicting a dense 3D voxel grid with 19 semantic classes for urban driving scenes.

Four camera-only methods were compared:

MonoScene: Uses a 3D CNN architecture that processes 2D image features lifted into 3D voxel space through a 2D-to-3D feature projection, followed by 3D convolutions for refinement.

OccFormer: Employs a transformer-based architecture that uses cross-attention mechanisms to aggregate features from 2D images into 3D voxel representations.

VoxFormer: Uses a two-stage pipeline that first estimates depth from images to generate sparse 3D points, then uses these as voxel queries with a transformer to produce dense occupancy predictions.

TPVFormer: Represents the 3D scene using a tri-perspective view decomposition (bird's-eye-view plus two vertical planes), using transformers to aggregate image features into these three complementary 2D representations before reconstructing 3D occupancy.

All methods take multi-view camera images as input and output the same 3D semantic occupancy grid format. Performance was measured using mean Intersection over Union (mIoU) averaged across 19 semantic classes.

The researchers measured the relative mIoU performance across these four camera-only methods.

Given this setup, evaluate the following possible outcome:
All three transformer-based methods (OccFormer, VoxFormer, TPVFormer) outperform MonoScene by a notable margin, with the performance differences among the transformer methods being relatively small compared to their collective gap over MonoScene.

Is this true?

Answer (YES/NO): NO